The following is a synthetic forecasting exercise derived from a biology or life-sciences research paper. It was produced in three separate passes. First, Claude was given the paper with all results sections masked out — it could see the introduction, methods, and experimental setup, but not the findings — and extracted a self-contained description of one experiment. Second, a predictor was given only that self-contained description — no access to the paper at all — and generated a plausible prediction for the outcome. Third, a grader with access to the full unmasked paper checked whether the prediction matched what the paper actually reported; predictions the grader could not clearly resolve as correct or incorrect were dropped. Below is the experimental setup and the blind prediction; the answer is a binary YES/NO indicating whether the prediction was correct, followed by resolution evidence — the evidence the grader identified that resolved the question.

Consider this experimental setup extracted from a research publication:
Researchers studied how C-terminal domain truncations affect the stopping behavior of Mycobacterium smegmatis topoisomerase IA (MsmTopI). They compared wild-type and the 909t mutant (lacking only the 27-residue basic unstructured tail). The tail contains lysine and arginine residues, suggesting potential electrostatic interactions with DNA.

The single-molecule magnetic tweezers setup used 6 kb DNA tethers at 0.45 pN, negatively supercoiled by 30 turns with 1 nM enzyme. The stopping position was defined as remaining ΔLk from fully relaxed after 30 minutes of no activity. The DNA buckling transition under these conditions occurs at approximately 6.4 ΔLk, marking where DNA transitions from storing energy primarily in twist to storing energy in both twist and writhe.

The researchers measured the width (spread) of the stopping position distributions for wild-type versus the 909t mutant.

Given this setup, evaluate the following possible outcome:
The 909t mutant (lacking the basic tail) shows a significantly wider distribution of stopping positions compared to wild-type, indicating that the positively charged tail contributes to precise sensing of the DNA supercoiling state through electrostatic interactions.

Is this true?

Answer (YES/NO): NO